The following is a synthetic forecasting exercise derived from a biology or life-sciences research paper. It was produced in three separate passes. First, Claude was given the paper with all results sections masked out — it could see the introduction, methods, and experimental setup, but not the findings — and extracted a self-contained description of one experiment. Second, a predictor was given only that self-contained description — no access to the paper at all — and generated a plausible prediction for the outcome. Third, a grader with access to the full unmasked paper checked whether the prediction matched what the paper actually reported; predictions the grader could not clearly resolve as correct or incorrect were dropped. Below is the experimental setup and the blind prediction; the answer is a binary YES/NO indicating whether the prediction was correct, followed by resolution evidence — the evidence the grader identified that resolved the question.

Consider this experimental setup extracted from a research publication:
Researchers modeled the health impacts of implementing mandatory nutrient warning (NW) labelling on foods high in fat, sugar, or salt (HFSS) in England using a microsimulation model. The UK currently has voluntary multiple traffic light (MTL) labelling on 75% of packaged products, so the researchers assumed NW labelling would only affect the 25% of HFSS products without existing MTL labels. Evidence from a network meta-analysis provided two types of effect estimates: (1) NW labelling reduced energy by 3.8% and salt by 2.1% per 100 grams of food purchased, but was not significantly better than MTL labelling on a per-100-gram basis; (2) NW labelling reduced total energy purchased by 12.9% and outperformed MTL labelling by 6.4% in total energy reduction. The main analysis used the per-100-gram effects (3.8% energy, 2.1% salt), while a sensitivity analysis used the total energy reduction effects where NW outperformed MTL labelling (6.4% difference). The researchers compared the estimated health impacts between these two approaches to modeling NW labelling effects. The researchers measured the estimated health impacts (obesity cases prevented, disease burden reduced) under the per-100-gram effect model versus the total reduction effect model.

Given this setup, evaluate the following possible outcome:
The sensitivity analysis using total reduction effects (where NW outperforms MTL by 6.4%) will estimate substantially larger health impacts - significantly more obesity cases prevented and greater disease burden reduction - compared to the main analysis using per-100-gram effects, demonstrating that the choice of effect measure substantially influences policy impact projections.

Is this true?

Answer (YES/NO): YES